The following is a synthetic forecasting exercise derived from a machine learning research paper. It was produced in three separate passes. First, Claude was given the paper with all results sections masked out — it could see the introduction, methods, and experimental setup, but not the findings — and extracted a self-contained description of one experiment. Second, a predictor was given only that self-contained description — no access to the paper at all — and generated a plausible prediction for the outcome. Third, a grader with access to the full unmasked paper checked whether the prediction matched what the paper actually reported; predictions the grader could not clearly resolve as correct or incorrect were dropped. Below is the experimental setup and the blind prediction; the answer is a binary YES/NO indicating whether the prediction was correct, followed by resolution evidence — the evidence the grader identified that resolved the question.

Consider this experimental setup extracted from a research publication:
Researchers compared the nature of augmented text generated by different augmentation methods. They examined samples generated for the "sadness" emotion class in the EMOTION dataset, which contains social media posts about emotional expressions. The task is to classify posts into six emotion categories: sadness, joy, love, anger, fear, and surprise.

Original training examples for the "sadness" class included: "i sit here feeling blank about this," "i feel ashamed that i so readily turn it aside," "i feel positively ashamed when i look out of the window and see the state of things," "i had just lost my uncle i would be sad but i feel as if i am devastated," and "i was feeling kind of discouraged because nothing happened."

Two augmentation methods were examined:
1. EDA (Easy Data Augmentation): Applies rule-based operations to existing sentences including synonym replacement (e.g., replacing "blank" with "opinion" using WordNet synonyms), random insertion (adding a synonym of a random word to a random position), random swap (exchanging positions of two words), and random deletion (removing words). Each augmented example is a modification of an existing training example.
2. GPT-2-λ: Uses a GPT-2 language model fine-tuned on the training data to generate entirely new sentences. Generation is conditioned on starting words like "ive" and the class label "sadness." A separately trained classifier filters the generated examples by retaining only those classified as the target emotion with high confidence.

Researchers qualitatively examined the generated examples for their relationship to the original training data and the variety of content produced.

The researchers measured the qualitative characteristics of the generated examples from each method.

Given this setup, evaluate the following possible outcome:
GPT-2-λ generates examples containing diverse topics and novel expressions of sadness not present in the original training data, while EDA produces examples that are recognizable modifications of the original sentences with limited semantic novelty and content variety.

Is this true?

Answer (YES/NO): YES